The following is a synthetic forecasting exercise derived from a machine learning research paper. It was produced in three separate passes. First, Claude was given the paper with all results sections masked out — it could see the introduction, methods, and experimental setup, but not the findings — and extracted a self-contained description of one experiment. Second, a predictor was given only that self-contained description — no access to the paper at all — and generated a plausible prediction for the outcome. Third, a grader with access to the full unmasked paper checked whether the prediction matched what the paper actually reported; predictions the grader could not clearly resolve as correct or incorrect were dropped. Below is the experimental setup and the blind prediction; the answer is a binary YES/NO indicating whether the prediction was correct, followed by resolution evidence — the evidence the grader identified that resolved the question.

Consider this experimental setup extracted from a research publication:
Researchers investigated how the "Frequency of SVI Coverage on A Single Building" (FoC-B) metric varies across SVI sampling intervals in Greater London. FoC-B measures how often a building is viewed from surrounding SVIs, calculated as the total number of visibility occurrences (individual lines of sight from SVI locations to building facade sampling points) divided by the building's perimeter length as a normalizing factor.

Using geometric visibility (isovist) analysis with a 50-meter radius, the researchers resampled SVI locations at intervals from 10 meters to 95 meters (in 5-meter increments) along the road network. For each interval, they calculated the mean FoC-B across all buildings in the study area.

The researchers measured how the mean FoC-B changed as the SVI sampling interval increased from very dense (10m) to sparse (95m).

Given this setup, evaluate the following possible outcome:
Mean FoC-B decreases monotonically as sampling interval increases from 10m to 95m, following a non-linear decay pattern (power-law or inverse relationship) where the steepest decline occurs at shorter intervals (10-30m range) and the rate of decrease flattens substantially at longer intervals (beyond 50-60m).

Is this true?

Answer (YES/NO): YES